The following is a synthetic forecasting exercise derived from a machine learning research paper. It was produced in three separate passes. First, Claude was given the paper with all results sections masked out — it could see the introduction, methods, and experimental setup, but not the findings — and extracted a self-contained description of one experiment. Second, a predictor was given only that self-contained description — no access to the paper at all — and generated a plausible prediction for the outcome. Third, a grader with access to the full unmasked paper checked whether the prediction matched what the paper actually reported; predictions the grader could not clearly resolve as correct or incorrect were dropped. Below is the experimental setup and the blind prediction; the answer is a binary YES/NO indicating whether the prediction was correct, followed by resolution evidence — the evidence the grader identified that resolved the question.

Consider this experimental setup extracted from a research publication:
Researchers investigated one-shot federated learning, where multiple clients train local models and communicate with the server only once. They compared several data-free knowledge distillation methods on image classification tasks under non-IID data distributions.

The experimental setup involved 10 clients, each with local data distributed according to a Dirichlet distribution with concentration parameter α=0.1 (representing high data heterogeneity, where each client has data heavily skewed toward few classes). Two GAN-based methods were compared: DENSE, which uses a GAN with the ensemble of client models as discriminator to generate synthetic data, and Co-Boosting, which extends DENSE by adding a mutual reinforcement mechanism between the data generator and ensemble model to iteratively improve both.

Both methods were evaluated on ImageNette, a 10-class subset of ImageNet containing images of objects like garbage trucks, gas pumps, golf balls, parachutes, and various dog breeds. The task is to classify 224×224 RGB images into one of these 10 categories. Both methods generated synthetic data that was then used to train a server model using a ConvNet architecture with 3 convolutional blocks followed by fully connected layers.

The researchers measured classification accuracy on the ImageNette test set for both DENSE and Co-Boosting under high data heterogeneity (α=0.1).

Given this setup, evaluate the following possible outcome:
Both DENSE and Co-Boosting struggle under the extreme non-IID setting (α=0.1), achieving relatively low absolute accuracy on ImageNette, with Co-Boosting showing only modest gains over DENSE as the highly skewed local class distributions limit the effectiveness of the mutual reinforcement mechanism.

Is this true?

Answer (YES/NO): NO